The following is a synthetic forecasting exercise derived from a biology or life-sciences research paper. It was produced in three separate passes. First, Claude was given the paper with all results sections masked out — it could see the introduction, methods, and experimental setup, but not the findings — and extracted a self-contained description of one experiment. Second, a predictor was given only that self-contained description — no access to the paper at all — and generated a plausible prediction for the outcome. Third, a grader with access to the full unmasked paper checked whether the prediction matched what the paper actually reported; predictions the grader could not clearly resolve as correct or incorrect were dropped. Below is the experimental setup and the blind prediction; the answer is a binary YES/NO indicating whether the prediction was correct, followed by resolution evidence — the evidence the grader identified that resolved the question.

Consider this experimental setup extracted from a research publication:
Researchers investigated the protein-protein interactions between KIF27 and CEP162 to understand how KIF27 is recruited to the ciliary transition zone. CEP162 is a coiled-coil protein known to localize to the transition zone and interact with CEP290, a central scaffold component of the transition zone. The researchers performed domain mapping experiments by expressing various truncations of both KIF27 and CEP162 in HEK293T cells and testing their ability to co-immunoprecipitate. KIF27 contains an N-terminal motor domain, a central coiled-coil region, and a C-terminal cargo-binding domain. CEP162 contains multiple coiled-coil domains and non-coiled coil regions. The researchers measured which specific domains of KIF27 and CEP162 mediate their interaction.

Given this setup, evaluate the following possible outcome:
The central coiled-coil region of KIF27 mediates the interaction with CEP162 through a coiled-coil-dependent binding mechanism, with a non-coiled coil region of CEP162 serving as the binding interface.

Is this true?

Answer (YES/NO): NO